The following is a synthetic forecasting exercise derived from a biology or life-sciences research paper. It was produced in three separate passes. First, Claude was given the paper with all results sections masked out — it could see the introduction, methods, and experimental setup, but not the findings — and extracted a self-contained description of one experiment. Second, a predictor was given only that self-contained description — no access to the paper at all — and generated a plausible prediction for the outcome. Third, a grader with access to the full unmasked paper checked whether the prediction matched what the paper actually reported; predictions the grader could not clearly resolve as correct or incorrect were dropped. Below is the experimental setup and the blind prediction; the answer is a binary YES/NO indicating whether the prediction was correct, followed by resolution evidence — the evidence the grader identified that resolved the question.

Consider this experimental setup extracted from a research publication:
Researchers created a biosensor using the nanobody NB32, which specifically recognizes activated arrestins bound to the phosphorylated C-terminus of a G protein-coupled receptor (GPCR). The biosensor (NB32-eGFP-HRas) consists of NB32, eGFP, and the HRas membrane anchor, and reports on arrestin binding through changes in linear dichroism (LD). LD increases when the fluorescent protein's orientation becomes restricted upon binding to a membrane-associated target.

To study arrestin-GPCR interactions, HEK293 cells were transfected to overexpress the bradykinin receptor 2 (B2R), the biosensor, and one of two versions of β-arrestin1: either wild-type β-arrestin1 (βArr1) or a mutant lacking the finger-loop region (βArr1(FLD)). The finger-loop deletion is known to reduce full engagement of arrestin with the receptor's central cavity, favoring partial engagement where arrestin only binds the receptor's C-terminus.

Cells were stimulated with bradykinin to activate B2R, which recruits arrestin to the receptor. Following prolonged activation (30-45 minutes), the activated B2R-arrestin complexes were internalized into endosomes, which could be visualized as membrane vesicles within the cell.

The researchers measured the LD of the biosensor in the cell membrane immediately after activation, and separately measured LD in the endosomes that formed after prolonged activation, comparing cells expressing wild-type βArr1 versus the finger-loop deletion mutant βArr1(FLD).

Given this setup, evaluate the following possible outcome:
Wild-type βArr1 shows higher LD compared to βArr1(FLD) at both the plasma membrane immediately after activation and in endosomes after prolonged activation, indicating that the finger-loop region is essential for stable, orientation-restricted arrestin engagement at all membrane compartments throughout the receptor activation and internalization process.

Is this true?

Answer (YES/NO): NO